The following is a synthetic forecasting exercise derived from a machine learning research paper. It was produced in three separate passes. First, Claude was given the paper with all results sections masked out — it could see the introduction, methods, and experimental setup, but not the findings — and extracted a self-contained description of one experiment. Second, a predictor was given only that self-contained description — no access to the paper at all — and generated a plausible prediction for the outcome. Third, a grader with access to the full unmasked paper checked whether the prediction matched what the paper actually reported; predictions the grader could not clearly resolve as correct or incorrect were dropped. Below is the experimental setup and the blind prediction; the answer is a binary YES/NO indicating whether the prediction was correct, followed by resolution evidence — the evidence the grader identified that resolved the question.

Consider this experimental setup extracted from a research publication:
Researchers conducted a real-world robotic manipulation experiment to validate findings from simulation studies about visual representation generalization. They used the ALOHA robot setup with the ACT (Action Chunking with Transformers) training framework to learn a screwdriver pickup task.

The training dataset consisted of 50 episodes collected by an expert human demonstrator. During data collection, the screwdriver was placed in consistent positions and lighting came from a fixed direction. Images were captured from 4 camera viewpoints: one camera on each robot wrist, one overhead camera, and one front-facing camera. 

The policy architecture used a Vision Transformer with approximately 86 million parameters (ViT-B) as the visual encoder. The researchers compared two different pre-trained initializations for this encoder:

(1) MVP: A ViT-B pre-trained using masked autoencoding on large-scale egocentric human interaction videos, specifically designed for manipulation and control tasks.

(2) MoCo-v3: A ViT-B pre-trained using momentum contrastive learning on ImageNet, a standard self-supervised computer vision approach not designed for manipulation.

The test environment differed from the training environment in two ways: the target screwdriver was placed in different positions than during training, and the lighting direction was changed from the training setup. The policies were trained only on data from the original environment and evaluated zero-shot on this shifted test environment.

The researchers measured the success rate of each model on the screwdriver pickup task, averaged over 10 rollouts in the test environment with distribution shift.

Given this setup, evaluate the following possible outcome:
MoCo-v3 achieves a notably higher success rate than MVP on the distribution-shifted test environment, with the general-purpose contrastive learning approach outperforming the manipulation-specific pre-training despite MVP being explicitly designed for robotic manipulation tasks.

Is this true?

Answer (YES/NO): YES